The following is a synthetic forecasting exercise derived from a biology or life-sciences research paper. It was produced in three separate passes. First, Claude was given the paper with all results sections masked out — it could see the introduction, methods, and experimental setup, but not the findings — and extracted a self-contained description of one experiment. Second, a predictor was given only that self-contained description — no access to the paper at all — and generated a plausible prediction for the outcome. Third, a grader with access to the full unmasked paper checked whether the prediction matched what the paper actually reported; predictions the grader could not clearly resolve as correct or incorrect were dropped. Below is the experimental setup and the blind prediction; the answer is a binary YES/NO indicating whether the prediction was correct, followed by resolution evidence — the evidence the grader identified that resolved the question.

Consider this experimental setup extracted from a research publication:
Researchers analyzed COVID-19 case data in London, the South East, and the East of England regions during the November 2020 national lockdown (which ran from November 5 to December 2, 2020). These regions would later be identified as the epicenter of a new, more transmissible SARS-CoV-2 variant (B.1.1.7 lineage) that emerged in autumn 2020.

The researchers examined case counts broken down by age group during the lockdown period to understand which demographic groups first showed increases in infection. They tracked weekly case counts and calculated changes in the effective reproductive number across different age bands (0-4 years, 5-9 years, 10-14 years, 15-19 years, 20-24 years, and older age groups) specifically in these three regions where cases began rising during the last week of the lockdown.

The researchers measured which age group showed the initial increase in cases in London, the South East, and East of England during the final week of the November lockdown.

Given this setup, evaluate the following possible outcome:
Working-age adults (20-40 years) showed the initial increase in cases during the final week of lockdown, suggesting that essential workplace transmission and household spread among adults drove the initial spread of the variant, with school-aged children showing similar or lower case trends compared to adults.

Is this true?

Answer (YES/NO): NO